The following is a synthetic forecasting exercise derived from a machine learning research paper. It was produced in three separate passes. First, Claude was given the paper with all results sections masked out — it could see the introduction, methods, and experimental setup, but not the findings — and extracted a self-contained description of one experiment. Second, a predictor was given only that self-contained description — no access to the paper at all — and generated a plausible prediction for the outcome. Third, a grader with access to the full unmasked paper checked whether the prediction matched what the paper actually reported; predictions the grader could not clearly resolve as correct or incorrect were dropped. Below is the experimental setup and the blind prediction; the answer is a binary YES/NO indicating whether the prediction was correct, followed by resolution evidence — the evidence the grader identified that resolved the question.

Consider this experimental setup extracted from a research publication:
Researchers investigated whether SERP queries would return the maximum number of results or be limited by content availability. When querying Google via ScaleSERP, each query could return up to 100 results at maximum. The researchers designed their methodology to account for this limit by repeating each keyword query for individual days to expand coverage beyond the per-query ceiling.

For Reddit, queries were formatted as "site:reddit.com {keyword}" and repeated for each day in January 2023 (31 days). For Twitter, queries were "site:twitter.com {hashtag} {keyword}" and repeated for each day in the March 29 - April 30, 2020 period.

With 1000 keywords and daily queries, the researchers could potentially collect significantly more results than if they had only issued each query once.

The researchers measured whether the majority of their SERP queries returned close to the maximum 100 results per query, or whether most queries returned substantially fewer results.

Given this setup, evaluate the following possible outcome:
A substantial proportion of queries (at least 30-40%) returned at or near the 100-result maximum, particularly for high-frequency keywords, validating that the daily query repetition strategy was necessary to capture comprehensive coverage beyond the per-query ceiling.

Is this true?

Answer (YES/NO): YES